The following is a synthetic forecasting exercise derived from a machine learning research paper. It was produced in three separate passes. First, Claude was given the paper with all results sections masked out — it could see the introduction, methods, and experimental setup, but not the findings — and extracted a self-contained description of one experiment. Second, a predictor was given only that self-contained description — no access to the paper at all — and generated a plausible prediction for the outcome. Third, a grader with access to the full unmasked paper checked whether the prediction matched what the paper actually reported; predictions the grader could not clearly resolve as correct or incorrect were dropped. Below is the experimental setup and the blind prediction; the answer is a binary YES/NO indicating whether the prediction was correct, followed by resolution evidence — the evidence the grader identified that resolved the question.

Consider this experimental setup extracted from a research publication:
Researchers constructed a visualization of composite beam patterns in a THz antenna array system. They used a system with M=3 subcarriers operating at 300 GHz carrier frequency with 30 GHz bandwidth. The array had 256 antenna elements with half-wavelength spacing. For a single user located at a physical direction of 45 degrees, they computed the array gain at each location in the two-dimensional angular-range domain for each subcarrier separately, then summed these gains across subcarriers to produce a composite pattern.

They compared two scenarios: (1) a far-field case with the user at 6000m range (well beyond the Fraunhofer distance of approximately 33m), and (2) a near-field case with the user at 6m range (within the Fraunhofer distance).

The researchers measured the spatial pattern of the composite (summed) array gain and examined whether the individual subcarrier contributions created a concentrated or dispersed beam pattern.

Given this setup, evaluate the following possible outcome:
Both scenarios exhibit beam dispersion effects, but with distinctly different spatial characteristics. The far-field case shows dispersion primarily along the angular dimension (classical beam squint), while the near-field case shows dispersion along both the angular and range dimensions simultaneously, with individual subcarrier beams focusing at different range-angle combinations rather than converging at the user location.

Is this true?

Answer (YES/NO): YES